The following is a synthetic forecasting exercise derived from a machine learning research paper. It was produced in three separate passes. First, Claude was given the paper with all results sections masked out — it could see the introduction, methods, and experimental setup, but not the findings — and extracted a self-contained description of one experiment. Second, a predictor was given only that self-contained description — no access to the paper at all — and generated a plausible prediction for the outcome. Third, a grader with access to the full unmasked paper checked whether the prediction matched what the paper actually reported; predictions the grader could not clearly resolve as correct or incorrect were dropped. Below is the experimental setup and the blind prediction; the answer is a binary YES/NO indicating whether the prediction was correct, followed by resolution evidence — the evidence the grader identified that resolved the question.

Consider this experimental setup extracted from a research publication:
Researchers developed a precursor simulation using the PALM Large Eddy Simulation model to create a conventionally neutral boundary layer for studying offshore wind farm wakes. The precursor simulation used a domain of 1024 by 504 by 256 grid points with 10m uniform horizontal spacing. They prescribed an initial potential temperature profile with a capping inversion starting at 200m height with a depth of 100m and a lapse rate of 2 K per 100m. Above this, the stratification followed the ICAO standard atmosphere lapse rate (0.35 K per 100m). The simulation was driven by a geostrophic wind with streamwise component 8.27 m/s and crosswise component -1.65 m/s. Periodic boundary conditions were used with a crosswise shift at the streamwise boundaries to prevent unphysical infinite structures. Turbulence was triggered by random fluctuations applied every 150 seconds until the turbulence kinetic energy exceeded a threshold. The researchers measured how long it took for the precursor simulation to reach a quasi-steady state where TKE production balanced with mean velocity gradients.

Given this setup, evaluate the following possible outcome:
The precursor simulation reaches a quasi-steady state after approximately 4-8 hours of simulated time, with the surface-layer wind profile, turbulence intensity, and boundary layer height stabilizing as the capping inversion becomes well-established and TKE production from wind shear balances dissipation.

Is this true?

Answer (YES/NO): NO